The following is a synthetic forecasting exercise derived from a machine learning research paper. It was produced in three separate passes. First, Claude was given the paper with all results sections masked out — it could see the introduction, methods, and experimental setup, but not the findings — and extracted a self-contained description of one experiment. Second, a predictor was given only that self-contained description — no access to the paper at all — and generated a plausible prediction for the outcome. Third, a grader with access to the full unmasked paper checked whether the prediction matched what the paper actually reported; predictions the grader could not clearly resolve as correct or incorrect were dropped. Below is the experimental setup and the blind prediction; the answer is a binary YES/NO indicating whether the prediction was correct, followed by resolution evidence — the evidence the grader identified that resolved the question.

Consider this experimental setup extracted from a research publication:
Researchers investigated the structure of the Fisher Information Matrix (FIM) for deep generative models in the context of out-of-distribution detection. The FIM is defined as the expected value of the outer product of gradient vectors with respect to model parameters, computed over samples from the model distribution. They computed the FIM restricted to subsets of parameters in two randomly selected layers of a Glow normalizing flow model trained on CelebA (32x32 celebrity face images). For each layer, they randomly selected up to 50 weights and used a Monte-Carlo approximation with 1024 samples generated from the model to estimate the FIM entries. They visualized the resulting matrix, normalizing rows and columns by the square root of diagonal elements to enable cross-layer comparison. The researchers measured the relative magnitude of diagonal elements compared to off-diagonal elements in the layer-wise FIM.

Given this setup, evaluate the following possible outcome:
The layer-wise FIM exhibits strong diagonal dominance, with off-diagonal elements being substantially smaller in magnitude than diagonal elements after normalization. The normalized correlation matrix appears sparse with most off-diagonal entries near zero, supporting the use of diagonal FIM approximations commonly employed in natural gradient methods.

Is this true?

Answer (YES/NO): NO